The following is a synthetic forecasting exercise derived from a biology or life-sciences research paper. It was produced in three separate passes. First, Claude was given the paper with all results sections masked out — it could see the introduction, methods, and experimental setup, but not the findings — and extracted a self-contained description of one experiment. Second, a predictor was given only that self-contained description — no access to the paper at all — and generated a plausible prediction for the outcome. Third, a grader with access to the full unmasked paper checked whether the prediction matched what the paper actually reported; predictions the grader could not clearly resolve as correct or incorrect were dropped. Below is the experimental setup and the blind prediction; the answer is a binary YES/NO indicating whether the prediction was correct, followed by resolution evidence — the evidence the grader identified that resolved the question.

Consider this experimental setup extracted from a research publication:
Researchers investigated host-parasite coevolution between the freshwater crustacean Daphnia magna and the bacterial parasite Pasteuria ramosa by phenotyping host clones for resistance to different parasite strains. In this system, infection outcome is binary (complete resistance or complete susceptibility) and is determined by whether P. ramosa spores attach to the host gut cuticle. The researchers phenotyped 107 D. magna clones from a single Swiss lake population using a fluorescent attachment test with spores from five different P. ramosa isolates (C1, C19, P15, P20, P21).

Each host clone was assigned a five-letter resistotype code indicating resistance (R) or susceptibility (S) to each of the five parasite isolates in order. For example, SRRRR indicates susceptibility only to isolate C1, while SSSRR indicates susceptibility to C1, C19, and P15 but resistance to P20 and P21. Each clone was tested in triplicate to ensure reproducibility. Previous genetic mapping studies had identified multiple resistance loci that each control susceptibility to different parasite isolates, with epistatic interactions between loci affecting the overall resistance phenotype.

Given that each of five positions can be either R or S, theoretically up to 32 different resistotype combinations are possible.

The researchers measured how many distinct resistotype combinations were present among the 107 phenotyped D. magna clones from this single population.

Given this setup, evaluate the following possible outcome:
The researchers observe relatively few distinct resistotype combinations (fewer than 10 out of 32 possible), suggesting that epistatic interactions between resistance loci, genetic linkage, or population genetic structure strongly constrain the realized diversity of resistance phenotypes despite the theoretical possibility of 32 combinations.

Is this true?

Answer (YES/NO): NO